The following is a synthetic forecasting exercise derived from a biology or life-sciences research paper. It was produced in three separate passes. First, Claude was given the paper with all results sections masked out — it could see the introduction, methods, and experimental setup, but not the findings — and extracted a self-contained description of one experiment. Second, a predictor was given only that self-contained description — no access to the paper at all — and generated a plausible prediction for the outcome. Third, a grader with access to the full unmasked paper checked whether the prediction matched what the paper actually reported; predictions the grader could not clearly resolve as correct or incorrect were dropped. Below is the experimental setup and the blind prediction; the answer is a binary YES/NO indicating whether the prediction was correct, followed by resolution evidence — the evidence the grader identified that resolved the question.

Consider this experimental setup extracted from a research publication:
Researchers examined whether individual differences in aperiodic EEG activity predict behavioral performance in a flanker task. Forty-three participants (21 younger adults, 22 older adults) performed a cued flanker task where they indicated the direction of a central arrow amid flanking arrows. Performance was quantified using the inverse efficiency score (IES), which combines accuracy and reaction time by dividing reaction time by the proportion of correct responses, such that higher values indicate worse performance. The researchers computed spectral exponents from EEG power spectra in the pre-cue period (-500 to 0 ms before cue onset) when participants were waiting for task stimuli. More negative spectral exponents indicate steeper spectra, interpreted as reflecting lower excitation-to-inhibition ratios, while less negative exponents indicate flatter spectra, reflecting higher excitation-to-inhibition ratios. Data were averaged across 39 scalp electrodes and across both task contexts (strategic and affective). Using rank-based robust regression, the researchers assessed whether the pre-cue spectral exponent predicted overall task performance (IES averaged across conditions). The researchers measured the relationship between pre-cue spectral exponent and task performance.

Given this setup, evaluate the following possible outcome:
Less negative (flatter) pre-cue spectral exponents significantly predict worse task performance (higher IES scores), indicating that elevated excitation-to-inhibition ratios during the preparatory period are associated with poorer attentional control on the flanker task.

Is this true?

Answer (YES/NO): YES